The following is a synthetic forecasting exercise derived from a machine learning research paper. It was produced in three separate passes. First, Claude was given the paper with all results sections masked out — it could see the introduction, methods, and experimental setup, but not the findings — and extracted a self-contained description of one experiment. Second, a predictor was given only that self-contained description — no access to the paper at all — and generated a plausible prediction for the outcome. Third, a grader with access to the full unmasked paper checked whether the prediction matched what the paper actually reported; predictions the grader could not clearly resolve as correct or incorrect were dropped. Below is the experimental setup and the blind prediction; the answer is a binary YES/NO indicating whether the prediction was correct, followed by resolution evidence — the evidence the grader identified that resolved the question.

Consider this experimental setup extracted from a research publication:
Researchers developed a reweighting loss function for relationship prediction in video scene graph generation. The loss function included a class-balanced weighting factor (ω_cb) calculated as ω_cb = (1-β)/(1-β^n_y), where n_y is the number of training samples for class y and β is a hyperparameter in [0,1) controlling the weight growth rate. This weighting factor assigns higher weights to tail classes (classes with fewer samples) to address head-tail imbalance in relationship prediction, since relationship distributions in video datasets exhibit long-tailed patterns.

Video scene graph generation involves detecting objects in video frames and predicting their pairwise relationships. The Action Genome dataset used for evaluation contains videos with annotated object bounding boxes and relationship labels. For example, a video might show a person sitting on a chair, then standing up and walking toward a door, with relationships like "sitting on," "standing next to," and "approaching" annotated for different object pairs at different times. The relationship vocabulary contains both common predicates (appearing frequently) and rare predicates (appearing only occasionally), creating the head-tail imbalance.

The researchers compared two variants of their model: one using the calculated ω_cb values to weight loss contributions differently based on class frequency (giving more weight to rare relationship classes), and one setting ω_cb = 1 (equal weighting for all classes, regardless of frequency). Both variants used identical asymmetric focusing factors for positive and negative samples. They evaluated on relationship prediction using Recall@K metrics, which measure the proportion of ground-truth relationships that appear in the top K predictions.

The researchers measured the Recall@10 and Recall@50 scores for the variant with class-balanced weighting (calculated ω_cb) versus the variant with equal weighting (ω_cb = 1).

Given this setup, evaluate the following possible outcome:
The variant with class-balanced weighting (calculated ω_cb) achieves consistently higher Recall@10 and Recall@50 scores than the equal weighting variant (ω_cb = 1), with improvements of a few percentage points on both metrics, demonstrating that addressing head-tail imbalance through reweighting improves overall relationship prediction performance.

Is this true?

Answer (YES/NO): NO